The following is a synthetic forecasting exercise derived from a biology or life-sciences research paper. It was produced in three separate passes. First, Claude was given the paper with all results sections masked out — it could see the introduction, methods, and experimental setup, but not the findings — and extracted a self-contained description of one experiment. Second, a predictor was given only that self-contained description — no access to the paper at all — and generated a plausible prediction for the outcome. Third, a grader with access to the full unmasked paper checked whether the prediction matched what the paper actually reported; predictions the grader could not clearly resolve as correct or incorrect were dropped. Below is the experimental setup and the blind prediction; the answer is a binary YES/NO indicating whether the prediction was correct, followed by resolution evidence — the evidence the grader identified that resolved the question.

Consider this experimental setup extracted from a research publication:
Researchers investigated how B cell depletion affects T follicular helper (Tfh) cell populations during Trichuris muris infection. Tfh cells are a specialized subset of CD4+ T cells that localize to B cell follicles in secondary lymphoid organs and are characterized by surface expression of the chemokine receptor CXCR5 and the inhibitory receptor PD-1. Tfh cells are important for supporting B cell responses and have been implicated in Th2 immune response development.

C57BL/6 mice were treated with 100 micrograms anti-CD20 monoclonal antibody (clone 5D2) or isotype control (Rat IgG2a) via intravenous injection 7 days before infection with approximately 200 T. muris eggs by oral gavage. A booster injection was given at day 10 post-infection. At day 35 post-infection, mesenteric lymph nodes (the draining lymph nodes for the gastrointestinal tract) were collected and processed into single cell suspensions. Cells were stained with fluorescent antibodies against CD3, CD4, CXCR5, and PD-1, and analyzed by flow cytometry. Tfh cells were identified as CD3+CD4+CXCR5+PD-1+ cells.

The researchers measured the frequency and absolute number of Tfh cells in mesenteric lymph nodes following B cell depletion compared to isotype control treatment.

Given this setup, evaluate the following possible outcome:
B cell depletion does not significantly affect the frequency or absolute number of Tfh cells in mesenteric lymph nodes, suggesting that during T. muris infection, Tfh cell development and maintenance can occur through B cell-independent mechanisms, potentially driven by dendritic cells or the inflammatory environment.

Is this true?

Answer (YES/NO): NO